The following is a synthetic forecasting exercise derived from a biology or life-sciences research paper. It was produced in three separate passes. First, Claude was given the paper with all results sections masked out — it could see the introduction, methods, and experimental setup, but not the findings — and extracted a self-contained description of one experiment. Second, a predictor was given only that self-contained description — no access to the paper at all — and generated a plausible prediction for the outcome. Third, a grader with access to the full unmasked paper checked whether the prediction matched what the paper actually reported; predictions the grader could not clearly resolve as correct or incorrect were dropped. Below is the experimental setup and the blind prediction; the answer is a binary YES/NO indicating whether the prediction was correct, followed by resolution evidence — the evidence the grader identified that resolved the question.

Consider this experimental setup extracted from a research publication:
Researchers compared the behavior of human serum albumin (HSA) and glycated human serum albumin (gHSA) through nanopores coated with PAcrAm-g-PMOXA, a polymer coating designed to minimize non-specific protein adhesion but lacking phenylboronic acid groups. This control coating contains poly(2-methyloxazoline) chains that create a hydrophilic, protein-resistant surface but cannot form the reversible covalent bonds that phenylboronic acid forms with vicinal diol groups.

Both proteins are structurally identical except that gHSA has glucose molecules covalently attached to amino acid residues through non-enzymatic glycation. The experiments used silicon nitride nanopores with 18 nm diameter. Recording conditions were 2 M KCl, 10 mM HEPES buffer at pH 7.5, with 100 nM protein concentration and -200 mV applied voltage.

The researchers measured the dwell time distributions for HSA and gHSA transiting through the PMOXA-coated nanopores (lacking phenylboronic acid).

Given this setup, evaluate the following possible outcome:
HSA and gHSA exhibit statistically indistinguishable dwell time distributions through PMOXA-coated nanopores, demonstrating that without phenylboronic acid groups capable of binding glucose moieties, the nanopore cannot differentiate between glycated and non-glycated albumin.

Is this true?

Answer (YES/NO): YES